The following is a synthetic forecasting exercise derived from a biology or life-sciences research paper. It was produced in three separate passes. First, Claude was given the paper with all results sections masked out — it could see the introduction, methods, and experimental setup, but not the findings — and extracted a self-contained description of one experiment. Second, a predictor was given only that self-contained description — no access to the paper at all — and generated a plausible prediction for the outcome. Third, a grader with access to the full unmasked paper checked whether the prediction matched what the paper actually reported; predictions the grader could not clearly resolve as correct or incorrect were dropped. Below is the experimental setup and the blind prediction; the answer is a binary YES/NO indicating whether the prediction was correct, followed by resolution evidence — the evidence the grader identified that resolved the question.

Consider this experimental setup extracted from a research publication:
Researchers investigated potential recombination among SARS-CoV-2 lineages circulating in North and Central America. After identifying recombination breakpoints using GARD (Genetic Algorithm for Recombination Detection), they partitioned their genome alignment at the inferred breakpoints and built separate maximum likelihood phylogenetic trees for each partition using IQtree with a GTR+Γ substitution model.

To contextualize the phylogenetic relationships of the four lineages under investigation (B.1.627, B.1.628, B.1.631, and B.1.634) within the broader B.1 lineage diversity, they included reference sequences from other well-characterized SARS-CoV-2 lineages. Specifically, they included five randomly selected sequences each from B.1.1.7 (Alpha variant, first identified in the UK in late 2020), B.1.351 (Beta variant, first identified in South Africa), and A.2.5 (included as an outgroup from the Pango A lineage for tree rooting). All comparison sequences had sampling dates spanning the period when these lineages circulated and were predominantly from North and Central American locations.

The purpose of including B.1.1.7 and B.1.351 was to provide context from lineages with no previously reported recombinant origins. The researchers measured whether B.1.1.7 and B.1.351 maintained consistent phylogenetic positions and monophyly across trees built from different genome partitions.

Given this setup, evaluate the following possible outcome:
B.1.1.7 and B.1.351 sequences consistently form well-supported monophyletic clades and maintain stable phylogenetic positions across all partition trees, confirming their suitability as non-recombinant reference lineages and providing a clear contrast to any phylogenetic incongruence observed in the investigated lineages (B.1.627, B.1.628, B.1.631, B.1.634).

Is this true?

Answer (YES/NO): YES